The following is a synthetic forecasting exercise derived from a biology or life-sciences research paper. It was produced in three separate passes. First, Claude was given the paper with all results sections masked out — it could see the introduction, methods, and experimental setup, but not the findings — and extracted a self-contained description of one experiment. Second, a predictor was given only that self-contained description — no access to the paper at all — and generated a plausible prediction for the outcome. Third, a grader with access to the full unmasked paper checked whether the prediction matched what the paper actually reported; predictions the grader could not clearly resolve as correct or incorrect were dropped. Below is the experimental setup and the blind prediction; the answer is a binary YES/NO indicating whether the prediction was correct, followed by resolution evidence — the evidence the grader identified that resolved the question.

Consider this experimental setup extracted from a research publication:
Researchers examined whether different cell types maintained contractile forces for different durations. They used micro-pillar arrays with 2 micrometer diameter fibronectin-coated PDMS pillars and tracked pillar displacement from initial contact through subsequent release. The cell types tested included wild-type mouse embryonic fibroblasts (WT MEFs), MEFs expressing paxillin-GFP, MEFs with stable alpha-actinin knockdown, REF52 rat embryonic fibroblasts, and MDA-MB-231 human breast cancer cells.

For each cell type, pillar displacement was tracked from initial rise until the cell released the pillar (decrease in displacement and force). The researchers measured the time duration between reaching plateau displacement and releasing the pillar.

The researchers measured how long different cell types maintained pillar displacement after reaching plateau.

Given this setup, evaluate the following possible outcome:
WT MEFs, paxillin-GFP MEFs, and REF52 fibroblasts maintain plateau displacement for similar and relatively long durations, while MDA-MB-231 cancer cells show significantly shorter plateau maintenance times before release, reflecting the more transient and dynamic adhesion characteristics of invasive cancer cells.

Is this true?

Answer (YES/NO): NO